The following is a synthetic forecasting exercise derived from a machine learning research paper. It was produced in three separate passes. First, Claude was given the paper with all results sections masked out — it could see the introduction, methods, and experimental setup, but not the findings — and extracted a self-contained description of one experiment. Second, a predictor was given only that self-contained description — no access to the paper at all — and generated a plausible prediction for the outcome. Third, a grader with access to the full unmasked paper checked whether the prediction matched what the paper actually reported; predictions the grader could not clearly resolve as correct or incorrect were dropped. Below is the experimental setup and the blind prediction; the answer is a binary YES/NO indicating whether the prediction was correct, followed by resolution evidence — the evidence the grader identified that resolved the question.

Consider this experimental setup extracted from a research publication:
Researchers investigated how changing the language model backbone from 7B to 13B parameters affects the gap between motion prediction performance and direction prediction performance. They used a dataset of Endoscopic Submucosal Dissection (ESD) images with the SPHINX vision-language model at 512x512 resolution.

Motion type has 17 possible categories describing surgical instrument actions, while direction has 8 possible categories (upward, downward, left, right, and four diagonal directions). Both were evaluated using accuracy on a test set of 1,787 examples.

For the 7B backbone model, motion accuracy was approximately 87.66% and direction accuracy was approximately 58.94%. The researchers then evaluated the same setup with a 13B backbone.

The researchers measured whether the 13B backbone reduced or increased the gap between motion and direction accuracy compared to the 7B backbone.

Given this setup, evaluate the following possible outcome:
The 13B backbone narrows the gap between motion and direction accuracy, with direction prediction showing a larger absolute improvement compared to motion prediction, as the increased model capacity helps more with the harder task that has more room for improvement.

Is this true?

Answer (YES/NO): YES